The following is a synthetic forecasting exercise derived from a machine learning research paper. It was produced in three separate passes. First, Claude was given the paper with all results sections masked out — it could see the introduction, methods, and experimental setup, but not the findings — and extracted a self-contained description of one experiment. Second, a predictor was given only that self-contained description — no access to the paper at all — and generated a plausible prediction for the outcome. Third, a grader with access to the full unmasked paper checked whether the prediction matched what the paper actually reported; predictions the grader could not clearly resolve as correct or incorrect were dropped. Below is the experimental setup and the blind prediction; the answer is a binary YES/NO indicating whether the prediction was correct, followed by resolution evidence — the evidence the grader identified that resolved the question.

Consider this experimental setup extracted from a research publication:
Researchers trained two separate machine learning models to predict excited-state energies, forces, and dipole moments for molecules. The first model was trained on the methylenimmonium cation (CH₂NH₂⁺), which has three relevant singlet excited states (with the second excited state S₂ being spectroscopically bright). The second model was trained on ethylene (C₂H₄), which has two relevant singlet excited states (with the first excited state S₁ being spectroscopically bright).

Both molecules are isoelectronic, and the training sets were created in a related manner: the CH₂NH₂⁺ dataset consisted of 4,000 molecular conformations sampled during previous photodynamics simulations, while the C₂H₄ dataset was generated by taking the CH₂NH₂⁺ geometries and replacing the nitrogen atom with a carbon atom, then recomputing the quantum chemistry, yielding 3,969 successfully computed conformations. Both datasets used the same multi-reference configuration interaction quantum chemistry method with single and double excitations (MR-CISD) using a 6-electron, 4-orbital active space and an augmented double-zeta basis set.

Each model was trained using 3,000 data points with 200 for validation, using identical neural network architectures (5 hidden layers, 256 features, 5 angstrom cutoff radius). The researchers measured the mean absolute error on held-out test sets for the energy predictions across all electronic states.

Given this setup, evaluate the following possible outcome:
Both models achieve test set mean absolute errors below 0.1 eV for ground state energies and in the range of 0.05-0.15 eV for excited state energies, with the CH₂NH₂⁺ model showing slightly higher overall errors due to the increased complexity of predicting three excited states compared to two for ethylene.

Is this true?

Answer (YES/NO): NO